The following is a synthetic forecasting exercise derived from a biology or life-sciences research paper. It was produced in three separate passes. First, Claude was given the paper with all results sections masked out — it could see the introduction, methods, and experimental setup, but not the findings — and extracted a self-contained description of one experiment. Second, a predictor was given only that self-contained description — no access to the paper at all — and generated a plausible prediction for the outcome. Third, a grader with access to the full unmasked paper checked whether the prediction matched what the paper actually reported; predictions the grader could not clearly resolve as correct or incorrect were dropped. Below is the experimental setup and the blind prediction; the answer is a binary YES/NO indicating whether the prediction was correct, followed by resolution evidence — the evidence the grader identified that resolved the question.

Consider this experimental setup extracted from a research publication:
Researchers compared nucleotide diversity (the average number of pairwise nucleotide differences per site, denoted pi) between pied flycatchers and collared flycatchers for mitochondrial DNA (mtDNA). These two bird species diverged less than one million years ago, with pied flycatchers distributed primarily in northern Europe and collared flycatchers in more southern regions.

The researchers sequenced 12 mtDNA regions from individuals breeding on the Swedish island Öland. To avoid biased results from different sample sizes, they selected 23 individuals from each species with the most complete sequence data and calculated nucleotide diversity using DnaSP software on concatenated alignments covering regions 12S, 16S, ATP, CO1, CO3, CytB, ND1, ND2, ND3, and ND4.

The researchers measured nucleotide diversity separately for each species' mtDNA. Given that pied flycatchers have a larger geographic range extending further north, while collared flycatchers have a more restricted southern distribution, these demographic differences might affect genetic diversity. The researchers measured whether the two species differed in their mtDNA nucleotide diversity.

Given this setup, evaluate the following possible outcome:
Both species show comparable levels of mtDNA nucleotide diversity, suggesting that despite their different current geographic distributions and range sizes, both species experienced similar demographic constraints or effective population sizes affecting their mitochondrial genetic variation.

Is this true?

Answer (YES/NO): NO